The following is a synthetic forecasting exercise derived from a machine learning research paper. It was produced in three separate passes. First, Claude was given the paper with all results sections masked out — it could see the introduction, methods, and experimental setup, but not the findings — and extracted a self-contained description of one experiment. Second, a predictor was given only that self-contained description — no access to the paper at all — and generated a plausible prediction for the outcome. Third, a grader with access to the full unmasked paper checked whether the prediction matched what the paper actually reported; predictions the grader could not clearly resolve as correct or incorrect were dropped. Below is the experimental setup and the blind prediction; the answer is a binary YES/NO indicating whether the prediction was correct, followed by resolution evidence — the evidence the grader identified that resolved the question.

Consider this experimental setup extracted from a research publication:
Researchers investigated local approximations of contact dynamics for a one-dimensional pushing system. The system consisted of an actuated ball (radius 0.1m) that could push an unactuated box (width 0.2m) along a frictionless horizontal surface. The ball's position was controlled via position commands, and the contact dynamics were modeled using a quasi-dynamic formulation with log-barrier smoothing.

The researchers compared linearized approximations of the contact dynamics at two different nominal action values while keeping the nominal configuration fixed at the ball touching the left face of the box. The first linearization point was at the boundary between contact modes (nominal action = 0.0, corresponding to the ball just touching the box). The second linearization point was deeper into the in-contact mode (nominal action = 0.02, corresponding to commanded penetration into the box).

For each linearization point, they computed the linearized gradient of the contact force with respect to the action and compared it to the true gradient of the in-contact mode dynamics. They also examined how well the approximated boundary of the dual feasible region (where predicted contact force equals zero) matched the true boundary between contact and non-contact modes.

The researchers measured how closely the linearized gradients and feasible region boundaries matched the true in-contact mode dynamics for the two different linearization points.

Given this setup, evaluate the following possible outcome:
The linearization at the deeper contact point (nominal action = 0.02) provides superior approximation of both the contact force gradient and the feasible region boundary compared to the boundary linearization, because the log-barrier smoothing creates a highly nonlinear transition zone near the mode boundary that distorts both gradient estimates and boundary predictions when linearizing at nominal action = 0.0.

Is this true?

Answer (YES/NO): YES